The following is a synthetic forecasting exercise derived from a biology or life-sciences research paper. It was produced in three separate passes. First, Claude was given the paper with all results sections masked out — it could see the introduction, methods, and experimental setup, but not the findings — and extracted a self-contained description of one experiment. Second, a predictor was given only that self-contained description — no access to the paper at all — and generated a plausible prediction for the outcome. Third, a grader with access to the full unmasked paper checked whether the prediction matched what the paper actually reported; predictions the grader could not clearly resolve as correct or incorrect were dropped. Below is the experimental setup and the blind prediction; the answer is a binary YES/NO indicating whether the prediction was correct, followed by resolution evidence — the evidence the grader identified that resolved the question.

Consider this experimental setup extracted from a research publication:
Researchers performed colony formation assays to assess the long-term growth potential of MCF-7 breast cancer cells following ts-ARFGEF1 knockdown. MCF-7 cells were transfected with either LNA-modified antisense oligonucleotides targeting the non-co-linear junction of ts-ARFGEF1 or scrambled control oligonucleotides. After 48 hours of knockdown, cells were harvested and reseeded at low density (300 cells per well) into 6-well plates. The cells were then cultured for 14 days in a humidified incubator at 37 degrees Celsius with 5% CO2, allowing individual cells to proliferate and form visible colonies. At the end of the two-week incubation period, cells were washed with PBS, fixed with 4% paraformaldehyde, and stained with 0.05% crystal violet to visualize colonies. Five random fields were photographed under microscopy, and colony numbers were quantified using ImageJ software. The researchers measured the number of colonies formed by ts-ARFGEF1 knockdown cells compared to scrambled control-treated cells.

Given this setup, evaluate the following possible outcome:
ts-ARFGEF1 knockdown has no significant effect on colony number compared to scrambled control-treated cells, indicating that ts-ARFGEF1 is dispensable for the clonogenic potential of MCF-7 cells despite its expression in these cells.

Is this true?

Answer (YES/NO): NO